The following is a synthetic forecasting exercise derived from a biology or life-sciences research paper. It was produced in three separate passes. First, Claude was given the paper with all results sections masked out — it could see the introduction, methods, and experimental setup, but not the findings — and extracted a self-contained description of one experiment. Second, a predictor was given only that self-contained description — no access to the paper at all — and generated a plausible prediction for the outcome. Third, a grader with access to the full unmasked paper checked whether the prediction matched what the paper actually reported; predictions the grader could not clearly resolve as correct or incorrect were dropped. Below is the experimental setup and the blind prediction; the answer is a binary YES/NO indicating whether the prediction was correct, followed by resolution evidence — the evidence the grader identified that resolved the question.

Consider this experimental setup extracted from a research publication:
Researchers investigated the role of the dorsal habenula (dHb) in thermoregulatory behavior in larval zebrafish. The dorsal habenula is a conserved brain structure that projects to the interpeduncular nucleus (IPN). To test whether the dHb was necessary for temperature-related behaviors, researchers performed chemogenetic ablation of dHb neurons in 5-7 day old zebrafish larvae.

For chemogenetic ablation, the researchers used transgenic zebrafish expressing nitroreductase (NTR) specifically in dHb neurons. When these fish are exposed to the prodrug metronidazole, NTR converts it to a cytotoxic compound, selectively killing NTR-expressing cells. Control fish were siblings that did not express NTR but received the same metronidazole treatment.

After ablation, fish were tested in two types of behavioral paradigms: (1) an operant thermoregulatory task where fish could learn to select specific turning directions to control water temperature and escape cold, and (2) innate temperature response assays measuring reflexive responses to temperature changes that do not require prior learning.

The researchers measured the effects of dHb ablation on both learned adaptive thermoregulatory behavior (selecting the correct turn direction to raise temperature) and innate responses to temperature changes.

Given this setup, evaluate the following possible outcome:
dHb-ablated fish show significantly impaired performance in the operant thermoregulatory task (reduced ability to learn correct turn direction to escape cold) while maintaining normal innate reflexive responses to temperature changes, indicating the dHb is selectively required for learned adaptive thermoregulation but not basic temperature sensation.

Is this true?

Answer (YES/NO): YES